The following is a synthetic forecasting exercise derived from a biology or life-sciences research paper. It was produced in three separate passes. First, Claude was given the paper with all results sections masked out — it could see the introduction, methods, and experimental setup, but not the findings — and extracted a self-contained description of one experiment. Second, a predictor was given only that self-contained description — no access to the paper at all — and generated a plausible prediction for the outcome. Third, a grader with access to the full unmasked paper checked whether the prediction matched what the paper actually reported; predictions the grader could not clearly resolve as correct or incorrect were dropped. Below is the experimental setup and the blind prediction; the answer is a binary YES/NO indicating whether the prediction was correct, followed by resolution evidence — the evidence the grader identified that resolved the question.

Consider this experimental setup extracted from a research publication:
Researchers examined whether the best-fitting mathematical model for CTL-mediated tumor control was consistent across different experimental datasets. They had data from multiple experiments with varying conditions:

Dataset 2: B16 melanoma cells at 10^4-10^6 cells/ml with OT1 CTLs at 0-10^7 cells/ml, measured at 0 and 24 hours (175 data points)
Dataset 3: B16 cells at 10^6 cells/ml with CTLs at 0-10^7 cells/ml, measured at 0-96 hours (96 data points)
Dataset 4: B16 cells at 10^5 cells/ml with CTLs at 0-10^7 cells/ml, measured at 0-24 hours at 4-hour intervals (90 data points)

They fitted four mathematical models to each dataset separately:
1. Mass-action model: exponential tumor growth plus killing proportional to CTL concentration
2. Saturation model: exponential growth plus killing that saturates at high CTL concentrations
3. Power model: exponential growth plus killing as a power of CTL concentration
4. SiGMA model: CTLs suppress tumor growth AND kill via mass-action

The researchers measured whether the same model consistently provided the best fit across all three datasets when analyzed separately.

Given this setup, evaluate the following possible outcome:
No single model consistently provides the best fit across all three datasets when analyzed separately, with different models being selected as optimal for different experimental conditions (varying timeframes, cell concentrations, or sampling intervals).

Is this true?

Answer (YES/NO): YES